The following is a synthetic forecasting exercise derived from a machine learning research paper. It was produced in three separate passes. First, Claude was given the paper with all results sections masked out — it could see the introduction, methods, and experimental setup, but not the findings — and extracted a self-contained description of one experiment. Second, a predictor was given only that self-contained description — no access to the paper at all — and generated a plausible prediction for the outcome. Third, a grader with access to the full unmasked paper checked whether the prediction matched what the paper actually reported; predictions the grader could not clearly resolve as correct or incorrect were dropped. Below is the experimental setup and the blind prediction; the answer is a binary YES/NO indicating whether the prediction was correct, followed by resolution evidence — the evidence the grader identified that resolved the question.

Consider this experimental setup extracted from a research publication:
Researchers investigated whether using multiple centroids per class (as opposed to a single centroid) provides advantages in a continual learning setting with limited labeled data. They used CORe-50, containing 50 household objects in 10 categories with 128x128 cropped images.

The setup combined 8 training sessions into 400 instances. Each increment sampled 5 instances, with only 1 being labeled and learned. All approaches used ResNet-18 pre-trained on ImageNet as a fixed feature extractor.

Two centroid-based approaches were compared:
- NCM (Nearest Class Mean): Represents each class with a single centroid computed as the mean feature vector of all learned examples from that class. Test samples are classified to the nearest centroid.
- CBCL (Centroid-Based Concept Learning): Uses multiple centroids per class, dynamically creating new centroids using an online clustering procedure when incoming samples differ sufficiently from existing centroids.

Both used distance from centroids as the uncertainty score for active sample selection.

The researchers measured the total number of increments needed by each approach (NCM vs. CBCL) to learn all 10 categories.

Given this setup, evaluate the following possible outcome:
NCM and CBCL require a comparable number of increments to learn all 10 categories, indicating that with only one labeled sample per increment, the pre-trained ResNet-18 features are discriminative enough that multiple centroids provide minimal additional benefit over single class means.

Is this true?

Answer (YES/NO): YES